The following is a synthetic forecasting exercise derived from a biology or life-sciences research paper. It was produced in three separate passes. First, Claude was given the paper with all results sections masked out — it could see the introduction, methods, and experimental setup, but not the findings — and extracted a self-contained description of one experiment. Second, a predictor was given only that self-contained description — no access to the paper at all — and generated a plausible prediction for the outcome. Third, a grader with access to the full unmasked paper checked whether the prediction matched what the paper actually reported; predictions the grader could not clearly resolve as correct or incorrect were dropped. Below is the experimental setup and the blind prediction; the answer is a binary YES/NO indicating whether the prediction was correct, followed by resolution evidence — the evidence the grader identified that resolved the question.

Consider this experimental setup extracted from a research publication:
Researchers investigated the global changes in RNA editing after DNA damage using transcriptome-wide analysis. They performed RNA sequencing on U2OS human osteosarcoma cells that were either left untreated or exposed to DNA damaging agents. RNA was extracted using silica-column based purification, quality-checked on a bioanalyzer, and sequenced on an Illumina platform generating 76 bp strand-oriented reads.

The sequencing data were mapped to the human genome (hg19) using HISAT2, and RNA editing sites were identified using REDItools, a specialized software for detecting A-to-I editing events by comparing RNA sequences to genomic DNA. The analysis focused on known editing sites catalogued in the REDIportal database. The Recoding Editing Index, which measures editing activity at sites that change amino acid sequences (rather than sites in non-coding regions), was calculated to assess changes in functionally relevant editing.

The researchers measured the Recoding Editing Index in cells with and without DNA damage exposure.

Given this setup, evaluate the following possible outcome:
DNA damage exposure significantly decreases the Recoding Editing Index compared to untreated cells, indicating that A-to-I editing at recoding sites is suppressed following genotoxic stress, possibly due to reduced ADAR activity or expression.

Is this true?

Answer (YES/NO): YES